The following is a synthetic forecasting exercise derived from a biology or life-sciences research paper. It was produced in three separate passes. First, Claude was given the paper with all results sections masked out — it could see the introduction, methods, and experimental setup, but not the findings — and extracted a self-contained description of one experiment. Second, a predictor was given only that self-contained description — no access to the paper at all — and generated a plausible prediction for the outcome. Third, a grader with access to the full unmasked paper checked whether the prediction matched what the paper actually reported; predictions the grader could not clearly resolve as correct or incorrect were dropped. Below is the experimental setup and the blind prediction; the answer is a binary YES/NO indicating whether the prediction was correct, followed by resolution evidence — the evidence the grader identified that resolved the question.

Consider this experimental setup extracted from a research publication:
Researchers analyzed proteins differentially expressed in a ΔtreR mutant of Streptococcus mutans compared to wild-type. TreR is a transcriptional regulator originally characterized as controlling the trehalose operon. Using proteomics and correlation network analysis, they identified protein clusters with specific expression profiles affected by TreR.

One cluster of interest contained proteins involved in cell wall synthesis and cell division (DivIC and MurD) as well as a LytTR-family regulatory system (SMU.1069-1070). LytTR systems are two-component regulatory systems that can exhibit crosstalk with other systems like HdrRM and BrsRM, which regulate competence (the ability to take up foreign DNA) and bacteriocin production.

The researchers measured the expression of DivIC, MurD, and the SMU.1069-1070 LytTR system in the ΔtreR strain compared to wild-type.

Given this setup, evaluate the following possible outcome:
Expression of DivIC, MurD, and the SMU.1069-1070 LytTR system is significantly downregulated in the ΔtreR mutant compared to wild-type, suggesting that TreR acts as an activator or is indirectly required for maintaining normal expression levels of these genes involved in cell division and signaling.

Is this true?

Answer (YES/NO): NO